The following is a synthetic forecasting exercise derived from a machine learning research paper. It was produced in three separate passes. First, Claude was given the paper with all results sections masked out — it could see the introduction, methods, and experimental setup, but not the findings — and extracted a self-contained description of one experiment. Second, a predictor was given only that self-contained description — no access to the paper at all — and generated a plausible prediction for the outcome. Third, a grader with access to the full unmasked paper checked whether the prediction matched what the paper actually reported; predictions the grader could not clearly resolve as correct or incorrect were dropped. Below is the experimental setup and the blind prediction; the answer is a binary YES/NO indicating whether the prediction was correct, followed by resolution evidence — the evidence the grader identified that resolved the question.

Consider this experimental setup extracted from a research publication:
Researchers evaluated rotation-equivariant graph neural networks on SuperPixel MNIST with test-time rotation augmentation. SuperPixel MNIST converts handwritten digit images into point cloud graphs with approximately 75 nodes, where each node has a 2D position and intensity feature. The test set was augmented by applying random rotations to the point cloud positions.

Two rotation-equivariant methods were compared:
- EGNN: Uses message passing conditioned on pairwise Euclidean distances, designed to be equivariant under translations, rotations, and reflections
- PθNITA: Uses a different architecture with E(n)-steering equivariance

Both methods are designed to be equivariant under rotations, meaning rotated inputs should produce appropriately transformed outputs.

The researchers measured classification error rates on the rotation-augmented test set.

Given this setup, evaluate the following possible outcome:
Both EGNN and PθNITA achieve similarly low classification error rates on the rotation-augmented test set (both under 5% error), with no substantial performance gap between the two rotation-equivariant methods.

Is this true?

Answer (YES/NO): NO